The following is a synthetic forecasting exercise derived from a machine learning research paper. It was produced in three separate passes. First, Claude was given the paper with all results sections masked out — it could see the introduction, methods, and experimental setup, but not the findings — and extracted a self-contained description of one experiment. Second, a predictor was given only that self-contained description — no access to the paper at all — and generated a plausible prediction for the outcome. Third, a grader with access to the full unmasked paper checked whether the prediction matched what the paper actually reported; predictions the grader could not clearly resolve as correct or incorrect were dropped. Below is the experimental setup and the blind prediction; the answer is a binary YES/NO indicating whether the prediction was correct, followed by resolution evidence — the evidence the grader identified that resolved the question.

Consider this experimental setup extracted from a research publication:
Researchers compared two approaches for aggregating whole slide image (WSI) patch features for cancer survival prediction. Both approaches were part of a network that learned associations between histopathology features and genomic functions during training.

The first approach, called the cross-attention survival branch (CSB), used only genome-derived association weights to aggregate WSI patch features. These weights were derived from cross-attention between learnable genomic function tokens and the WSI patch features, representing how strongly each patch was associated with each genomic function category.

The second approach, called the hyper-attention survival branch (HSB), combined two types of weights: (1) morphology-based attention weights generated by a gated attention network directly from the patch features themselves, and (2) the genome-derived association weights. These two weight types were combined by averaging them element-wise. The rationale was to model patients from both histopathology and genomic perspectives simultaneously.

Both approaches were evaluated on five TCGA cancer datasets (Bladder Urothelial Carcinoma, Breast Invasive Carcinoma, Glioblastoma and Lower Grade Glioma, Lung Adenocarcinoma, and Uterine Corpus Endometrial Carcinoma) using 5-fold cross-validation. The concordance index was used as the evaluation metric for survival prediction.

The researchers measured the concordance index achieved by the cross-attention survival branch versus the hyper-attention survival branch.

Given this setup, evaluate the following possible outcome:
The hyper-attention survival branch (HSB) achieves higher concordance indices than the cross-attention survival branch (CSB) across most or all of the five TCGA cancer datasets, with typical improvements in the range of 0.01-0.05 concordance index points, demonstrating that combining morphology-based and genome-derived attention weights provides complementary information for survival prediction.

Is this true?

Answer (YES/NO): NO